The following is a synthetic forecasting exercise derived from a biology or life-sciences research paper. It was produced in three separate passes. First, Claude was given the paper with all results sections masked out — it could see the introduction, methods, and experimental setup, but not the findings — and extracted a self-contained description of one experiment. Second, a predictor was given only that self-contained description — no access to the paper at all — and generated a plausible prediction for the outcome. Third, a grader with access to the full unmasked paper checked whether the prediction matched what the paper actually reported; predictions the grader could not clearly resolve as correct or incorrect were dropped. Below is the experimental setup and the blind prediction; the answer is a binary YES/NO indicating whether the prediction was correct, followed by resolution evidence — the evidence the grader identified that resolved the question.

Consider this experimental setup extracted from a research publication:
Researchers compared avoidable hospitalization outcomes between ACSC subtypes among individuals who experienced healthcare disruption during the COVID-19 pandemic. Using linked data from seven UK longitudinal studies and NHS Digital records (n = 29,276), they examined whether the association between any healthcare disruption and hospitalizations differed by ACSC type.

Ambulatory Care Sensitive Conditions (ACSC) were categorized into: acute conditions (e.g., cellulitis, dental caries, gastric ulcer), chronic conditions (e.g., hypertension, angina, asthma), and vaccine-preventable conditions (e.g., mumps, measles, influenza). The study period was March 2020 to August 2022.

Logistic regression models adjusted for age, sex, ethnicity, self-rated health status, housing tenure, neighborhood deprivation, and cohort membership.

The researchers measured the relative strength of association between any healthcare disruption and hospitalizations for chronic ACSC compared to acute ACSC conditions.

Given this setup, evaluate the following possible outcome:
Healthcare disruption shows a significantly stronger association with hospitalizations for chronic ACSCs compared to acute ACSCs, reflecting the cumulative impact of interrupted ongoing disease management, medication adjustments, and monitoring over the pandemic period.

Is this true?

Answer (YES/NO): NO